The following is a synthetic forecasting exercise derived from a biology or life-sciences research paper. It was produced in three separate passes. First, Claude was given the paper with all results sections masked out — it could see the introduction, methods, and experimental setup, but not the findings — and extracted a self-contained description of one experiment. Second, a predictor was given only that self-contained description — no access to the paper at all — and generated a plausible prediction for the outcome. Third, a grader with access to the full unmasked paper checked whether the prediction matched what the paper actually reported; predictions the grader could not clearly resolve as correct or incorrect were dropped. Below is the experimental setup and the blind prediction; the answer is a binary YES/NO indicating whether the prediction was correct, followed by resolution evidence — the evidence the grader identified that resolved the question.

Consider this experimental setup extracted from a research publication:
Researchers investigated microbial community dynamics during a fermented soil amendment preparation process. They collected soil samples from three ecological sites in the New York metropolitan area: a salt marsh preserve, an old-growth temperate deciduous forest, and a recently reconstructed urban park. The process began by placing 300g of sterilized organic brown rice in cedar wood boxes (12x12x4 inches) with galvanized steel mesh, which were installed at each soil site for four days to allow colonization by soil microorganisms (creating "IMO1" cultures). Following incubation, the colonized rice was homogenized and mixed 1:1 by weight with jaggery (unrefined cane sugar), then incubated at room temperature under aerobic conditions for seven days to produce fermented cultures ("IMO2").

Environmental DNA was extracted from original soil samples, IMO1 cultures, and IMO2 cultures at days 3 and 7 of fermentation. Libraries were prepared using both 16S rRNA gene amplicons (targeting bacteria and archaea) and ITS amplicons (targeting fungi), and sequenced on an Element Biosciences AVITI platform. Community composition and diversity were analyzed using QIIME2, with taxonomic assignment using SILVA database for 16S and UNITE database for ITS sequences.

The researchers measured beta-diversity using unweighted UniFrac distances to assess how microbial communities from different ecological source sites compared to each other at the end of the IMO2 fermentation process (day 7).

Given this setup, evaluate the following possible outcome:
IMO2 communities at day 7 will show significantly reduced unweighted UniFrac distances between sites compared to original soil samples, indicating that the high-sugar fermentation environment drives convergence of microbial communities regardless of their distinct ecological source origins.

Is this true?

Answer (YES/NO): NO